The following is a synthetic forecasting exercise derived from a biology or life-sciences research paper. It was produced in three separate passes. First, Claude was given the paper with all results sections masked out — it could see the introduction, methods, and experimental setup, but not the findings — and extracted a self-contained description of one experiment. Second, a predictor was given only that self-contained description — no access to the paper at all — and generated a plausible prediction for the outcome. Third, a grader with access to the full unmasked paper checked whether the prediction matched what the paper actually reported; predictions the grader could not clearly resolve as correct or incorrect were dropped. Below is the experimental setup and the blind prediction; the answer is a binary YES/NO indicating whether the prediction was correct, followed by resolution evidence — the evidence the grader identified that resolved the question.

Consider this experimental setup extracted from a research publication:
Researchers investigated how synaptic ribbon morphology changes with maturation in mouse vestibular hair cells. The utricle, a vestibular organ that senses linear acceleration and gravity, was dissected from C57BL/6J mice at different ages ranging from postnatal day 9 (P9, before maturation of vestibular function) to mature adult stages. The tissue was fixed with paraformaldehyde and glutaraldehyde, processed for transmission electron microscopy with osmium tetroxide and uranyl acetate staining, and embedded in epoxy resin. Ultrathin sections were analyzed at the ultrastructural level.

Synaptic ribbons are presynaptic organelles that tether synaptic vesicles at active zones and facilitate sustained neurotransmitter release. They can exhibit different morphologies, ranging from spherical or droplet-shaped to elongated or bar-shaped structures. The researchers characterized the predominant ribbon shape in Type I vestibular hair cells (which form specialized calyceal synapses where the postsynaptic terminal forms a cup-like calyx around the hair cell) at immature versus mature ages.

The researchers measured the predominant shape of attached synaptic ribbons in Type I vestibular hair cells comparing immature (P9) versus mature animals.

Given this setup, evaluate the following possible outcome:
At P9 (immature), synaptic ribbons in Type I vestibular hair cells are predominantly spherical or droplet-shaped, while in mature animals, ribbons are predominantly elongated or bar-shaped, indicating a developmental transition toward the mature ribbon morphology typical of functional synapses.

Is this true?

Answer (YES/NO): YES